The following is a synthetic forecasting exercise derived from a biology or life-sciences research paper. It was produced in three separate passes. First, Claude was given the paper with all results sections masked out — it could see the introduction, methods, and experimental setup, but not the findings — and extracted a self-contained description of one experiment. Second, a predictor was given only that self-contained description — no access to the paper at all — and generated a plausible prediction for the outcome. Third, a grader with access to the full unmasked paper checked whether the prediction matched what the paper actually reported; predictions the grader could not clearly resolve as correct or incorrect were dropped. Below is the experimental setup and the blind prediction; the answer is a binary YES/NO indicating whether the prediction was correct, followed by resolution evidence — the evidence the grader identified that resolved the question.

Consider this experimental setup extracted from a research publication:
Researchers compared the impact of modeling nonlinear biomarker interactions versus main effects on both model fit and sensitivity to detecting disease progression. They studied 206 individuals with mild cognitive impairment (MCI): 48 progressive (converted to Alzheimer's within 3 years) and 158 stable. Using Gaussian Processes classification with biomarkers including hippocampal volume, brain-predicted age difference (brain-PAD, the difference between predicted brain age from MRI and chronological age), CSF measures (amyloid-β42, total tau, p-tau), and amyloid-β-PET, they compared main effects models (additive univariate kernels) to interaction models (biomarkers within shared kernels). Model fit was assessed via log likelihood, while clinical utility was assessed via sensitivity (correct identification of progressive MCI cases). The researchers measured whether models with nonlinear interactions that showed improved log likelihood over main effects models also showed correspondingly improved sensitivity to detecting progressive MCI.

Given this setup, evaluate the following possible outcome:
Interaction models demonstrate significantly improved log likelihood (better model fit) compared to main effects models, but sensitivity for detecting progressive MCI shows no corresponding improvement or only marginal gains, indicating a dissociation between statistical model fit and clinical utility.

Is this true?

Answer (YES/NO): YES